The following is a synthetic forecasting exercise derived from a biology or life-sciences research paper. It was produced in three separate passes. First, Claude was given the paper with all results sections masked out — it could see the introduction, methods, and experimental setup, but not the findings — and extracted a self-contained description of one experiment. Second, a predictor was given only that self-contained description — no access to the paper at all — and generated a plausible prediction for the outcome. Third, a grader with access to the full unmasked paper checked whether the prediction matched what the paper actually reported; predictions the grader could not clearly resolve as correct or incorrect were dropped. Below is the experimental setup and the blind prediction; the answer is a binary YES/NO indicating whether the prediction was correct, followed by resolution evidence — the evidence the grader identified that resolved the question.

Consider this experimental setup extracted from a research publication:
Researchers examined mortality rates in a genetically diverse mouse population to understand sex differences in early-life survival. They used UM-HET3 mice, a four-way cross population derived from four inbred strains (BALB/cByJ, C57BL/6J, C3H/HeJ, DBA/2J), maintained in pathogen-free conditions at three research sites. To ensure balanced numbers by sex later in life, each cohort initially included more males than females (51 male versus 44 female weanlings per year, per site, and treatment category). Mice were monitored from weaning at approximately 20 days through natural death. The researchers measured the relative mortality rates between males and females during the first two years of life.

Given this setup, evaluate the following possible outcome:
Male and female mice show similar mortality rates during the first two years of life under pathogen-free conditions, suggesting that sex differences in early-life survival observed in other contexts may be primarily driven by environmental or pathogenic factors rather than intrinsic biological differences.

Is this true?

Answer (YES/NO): NO